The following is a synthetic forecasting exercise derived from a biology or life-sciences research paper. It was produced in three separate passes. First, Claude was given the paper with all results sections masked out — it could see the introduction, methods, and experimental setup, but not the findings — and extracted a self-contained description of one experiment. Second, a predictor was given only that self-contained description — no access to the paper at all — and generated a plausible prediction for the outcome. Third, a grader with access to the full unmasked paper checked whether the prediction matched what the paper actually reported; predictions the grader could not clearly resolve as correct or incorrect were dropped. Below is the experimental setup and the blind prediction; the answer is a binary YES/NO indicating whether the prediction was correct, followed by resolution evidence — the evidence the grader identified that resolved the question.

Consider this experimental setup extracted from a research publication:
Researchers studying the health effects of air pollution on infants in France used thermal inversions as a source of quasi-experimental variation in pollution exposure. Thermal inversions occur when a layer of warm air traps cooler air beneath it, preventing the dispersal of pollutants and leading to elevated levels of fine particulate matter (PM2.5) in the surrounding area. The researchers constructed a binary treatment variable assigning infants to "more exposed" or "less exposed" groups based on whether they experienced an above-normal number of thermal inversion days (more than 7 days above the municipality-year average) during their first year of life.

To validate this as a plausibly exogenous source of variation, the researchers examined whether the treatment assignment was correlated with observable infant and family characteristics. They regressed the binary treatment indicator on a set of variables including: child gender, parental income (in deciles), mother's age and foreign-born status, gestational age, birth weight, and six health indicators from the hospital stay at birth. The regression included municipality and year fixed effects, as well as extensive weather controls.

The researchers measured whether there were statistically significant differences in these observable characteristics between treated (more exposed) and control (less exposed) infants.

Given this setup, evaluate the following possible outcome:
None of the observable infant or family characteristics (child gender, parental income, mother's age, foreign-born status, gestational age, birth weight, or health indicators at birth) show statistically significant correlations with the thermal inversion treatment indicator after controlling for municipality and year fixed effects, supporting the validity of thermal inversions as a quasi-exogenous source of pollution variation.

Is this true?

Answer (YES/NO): YES